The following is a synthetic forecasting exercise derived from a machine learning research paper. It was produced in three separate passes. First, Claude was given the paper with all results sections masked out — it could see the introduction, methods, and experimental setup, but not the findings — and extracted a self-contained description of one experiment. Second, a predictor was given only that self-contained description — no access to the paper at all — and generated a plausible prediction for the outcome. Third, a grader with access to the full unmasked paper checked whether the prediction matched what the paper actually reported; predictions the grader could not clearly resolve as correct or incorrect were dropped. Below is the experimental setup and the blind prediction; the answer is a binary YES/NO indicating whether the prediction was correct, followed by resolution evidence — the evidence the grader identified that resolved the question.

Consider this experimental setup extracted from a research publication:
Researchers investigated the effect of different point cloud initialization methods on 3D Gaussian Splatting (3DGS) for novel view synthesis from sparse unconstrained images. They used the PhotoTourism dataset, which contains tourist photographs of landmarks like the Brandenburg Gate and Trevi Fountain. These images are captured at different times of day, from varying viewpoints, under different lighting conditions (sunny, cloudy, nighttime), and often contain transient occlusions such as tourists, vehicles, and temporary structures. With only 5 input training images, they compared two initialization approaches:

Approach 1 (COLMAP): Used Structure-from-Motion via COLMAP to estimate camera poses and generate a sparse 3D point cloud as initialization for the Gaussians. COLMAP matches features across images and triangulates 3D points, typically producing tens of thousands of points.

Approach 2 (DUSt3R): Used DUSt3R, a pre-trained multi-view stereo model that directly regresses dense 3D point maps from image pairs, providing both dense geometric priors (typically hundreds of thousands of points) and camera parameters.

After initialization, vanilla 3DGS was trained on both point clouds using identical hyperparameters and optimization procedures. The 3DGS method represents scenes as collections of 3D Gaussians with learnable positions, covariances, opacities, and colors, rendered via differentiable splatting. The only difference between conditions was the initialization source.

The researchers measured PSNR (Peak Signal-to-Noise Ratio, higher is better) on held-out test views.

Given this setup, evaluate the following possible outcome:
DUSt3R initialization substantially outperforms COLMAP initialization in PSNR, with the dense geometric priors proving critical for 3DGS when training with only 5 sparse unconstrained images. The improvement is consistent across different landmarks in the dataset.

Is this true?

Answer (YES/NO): NO